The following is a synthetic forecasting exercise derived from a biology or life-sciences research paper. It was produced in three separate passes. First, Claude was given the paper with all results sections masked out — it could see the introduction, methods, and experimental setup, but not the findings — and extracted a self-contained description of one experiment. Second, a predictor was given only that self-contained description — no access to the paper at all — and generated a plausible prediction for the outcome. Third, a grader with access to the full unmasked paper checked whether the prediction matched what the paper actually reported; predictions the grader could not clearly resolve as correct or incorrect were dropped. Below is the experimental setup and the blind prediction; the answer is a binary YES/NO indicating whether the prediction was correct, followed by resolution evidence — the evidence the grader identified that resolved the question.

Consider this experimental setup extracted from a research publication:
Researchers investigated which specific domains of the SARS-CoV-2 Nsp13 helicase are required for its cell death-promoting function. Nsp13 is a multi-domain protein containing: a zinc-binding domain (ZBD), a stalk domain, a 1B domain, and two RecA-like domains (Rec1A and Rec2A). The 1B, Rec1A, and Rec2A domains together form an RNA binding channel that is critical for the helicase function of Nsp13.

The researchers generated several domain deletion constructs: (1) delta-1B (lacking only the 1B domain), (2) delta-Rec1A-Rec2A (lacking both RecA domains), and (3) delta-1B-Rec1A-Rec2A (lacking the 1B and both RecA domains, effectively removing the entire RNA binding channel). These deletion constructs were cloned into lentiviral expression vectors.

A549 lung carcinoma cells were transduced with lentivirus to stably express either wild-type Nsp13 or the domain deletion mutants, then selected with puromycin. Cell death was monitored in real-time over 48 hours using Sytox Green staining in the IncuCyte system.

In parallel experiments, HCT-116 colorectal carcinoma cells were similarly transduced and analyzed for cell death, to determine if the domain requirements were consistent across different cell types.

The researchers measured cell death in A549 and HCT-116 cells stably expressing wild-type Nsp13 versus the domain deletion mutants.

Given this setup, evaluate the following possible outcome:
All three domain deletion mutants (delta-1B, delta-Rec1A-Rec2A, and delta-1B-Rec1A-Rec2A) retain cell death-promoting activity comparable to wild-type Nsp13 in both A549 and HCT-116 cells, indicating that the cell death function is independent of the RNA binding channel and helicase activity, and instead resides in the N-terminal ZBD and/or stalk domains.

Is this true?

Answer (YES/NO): NO